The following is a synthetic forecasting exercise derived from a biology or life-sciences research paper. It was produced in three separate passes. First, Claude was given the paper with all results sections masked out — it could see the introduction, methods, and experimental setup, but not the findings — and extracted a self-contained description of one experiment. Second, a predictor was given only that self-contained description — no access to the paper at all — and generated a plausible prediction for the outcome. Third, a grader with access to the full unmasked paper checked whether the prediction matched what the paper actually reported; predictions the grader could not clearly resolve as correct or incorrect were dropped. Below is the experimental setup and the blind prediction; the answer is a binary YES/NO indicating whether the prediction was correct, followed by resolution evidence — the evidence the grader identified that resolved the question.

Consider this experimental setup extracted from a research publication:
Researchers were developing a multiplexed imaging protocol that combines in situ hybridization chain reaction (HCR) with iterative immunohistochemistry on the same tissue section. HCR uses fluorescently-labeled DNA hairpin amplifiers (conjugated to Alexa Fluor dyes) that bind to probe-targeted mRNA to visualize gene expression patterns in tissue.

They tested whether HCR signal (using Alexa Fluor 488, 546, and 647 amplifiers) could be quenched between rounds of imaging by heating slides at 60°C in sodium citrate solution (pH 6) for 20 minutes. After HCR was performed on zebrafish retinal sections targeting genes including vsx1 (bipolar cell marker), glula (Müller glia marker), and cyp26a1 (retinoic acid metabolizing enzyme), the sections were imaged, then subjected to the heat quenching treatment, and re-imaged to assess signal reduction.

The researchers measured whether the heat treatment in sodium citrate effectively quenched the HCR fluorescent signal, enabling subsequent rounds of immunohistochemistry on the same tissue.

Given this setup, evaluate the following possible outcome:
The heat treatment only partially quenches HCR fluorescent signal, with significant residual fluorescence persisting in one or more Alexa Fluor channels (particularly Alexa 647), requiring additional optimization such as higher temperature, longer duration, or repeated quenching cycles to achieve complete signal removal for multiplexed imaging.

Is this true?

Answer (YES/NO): NO